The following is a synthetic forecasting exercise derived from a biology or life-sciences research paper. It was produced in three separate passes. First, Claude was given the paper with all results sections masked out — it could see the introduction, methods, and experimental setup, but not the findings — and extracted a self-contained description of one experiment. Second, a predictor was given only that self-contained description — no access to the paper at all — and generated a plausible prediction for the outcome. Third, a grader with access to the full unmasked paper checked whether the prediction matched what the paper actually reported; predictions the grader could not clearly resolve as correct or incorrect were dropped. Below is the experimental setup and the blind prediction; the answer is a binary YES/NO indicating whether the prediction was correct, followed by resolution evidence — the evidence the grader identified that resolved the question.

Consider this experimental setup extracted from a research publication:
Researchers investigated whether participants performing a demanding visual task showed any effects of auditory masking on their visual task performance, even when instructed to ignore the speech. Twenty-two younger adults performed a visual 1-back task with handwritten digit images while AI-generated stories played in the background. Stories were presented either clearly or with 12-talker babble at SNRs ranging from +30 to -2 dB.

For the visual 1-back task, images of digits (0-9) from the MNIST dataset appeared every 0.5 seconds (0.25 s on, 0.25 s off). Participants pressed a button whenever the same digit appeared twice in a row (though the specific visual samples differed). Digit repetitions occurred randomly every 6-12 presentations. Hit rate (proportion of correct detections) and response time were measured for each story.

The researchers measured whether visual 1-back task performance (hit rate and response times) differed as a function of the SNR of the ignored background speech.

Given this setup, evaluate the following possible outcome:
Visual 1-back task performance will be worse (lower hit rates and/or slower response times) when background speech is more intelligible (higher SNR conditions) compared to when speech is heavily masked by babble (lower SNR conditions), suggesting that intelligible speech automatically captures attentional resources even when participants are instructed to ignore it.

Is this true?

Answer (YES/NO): NO